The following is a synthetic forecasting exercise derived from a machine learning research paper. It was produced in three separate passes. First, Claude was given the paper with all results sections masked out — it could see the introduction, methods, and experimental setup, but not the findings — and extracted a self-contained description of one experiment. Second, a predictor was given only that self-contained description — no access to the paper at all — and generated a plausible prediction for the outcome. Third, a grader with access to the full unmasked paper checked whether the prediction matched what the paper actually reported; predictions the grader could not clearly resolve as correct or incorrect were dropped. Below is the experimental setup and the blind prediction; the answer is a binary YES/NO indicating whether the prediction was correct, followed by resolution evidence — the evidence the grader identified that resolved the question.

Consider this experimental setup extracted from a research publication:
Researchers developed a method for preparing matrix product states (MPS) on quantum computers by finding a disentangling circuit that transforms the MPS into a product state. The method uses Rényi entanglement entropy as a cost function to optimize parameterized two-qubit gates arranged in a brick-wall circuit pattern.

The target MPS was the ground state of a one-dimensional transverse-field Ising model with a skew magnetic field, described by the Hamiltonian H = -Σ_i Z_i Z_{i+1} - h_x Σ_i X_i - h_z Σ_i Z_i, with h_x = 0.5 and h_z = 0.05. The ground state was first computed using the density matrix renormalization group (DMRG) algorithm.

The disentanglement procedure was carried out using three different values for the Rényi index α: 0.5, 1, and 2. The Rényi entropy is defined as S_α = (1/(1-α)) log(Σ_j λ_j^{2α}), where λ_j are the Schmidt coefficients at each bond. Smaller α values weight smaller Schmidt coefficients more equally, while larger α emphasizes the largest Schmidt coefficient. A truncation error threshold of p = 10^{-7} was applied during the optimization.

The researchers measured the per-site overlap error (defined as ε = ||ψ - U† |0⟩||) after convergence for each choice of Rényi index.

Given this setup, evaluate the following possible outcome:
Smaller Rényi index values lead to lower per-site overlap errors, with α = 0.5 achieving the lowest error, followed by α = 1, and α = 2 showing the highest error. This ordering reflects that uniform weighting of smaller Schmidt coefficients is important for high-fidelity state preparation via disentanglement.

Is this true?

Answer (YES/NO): YES